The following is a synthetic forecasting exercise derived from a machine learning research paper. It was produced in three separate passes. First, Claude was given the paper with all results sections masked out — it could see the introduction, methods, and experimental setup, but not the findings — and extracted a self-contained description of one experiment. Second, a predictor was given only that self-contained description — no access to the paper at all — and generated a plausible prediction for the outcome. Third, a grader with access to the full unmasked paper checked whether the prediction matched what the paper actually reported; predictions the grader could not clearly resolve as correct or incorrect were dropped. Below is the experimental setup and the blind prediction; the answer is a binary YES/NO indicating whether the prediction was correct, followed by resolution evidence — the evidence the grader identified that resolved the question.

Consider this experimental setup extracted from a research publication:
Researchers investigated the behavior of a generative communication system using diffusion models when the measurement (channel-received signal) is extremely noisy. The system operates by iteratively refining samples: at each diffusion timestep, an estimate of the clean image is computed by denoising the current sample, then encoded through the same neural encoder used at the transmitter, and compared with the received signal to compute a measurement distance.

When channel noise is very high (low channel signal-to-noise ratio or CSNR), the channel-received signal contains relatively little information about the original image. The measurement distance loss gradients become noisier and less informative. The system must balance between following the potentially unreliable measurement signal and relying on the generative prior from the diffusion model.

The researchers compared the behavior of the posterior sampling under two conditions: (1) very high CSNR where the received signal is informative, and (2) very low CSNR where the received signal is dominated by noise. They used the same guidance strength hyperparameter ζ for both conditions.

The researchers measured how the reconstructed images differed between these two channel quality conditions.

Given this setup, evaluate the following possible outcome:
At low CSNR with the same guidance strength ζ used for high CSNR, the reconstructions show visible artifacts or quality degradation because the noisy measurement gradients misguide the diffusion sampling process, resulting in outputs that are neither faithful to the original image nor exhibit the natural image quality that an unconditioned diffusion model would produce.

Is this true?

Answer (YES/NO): NO